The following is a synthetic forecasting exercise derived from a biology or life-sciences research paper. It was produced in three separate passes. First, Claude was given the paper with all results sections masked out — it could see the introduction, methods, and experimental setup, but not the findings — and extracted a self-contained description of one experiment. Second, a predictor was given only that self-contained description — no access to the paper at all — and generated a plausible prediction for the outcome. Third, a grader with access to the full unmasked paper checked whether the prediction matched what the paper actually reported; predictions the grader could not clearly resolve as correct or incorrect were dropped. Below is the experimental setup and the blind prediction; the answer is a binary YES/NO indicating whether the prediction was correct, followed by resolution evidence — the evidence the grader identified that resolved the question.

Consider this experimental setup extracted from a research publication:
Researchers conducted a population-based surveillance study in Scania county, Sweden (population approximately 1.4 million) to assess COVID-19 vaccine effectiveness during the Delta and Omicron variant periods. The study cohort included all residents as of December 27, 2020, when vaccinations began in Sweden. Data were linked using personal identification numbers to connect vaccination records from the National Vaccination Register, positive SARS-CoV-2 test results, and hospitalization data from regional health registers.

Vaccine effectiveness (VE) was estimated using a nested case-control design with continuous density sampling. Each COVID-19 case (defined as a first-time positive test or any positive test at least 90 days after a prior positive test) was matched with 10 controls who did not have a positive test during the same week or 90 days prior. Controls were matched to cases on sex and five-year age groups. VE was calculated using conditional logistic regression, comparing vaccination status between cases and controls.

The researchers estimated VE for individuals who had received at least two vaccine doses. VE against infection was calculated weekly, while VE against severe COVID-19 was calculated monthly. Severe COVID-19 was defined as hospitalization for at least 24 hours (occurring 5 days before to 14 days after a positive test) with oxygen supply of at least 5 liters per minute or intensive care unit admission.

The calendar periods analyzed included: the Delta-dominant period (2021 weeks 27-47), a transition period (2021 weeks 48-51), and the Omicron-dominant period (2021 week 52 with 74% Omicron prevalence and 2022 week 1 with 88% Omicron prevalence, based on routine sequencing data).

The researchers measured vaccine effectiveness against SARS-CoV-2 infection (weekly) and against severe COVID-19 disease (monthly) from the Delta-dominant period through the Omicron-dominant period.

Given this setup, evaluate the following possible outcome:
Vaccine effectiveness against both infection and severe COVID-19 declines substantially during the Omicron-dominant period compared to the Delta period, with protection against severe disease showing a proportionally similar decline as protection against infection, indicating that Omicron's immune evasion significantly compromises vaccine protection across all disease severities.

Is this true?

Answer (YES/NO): NO